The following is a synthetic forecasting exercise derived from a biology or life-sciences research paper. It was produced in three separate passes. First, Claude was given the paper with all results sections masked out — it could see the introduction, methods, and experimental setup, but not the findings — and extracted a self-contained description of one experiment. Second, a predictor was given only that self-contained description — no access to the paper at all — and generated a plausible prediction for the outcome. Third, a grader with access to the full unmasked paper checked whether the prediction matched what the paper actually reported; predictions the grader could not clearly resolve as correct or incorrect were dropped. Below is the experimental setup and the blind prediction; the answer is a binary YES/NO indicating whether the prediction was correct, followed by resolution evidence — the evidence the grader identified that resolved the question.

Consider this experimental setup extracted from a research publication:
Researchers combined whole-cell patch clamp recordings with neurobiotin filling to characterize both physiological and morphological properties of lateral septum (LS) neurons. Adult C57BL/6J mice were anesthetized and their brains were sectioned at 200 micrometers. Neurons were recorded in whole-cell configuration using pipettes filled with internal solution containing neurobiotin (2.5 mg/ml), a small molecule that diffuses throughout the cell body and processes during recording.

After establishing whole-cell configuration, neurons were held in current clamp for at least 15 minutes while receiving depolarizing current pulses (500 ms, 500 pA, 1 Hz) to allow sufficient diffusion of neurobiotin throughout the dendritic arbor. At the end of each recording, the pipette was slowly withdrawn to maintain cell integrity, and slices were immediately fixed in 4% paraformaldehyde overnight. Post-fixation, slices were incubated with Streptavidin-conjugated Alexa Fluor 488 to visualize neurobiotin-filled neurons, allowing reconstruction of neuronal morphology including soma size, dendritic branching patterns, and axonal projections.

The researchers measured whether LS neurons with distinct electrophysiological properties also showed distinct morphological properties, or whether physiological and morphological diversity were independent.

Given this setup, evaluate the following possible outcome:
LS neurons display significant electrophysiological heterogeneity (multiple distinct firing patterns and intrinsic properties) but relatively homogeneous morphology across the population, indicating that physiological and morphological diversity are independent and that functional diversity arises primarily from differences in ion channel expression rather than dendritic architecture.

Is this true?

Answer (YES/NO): NO